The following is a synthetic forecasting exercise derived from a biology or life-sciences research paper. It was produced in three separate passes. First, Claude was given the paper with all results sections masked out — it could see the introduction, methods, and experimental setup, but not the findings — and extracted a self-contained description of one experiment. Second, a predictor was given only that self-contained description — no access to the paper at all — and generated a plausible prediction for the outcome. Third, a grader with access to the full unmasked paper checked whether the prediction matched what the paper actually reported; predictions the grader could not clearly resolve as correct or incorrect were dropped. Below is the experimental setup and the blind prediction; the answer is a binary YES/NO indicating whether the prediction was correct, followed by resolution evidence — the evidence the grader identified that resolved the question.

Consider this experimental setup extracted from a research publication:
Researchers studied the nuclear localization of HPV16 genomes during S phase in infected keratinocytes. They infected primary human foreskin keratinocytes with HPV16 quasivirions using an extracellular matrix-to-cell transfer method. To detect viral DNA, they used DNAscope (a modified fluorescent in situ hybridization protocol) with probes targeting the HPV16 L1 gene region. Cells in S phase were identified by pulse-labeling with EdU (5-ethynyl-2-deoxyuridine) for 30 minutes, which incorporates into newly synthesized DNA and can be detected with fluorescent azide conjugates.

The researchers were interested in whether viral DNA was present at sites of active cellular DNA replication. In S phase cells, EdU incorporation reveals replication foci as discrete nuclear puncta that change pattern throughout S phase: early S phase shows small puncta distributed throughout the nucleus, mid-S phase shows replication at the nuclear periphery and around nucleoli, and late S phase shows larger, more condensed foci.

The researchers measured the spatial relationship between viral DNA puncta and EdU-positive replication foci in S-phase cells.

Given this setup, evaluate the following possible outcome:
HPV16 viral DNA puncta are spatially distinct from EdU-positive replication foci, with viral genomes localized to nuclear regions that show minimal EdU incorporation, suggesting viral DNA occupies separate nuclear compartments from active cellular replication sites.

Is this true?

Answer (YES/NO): NO